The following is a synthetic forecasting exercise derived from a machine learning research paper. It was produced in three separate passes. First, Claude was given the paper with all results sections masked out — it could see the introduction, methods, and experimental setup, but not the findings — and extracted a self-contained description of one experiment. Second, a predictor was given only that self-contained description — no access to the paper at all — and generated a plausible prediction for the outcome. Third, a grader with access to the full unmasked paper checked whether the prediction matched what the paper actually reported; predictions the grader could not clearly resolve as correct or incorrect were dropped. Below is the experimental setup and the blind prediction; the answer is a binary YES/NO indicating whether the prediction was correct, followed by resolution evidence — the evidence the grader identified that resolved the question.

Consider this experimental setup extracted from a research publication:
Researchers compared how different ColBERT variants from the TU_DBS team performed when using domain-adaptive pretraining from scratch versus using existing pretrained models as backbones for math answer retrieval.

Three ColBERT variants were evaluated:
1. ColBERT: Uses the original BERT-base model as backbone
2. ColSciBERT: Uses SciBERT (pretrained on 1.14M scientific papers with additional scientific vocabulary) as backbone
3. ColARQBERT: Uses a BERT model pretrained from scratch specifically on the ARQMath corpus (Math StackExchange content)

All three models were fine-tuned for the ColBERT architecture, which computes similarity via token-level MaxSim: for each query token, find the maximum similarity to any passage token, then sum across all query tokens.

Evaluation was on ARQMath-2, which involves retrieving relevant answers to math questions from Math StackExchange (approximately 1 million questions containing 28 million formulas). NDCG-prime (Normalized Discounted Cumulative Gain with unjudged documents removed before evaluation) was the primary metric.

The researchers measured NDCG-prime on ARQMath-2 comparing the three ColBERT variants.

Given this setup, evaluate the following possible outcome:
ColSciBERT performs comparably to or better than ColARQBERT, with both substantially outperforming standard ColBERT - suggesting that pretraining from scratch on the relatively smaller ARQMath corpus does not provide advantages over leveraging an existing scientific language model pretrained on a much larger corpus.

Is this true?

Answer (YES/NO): NO